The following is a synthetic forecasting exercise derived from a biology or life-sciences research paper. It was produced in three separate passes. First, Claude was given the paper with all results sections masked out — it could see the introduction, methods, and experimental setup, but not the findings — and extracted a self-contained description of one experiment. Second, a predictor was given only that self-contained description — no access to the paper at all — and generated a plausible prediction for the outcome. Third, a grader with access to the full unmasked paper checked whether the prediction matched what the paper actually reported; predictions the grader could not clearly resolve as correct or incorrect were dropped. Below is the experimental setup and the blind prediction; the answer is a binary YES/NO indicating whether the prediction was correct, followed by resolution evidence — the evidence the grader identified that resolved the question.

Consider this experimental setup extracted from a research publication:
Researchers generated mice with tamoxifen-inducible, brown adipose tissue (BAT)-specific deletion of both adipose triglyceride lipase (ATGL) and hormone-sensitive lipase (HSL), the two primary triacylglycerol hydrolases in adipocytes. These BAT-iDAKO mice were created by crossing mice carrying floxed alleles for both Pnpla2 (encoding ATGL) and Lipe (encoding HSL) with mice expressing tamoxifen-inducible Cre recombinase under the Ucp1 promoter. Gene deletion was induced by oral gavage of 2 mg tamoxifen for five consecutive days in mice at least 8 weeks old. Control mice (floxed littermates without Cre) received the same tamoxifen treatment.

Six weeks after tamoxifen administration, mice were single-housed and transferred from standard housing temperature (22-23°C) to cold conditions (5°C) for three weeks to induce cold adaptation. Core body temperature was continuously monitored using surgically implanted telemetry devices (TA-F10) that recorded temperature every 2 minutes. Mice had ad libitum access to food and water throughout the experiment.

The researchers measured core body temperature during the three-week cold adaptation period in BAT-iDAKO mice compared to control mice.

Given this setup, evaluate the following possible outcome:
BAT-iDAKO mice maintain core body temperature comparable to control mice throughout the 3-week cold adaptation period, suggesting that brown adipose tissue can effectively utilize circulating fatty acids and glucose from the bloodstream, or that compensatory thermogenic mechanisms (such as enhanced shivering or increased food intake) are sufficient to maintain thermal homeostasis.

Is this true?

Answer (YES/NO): NO